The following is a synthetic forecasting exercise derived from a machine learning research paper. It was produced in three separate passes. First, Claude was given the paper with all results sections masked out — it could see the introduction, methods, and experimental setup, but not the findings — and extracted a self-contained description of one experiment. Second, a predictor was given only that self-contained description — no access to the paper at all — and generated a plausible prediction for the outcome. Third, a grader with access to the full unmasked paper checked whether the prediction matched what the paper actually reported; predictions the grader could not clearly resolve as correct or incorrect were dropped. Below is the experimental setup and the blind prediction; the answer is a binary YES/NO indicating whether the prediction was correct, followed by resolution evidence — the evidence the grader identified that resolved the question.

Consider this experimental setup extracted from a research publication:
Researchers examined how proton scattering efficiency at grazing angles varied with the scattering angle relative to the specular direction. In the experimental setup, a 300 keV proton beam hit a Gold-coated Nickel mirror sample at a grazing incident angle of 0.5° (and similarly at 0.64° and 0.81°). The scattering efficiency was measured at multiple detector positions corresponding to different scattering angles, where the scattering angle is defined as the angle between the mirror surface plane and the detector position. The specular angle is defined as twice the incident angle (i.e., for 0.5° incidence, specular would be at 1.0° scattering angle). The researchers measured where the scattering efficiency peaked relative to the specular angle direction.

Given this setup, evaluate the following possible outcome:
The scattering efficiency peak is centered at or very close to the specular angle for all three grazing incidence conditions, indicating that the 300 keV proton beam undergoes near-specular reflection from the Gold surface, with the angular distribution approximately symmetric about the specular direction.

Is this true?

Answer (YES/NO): YES